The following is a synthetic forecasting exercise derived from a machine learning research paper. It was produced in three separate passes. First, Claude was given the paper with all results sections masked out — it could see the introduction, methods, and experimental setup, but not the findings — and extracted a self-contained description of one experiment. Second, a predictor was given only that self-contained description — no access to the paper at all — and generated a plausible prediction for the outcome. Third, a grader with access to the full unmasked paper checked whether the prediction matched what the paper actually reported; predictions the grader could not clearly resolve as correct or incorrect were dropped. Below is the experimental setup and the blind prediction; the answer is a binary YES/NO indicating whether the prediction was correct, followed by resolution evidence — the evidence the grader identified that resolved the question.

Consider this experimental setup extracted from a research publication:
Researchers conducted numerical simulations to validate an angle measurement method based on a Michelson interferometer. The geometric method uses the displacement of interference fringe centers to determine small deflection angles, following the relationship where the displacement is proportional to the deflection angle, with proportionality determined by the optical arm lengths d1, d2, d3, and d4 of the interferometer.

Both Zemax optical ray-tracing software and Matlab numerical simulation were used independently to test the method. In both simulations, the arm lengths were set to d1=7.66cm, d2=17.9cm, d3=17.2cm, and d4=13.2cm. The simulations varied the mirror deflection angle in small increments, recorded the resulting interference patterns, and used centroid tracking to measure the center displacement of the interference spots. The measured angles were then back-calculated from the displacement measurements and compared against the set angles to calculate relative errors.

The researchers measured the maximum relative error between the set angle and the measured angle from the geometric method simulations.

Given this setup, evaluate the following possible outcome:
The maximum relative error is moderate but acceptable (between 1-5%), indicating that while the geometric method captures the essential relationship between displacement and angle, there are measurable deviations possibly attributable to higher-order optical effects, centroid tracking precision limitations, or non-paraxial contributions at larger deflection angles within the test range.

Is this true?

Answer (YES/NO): YES